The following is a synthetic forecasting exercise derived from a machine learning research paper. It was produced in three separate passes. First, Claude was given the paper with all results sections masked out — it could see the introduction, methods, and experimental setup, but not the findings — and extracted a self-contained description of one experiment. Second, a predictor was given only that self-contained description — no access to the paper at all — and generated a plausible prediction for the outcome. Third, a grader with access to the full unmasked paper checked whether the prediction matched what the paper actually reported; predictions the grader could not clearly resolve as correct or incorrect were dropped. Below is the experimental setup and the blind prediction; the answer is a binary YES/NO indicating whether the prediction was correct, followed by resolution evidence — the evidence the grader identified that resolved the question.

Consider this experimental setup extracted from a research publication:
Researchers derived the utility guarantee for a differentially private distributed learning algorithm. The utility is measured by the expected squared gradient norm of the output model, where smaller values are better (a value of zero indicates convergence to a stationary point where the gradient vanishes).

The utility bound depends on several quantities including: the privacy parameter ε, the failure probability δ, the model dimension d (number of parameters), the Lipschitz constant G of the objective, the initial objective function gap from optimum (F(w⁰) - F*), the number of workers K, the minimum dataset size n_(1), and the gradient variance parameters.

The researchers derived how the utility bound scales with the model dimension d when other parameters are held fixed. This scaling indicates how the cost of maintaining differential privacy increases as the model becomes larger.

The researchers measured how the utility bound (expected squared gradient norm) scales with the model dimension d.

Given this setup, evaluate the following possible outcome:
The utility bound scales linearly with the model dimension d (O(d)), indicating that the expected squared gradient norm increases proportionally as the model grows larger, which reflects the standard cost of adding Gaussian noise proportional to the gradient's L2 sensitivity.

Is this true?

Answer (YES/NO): NO